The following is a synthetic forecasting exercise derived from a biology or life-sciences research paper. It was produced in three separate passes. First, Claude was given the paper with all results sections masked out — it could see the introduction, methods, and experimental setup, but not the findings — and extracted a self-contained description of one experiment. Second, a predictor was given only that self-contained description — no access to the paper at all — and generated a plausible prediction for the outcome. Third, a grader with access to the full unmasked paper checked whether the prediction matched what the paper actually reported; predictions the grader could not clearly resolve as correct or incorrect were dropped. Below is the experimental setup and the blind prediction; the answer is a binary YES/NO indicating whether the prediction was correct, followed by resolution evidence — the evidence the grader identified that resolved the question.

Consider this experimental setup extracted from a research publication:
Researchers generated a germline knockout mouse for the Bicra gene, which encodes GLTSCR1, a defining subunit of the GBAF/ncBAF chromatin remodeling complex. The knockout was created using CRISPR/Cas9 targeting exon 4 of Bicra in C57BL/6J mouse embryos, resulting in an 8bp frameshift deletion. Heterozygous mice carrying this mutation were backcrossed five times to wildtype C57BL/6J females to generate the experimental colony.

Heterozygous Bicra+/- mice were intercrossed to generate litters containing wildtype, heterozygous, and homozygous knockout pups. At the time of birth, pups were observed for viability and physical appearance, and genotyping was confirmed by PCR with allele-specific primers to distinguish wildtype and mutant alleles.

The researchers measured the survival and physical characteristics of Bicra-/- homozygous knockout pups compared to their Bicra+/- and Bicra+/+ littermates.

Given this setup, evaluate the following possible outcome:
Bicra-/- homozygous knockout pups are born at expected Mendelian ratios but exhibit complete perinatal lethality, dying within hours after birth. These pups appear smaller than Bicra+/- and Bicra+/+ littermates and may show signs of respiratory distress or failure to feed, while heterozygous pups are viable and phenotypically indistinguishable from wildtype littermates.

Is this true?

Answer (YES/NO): YES